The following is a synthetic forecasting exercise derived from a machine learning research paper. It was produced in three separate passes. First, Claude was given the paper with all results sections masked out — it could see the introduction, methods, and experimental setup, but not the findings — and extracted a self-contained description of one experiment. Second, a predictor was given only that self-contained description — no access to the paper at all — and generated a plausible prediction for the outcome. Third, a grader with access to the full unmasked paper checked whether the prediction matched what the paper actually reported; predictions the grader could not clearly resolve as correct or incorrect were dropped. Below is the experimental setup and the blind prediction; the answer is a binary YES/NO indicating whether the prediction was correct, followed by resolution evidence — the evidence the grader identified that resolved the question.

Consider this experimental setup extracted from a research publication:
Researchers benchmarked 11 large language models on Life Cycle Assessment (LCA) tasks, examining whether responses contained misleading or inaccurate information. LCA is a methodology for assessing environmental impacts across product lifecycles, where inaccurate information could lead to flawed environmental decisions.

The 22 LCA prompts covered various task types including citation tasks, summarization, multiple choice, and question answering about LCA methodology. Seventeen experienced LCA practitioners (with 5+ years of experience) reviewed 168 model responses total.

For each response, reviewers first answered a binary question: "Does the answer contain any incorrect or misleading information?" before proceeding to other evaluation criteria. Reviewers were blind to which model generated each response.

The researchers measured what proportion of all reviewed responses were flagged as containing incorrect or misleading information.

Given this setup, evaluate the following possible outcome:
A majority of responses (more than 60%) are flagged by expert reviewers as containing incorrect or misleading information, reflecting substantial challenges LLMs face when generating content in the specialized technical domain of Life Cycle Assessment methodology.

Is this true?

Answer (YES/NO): NO